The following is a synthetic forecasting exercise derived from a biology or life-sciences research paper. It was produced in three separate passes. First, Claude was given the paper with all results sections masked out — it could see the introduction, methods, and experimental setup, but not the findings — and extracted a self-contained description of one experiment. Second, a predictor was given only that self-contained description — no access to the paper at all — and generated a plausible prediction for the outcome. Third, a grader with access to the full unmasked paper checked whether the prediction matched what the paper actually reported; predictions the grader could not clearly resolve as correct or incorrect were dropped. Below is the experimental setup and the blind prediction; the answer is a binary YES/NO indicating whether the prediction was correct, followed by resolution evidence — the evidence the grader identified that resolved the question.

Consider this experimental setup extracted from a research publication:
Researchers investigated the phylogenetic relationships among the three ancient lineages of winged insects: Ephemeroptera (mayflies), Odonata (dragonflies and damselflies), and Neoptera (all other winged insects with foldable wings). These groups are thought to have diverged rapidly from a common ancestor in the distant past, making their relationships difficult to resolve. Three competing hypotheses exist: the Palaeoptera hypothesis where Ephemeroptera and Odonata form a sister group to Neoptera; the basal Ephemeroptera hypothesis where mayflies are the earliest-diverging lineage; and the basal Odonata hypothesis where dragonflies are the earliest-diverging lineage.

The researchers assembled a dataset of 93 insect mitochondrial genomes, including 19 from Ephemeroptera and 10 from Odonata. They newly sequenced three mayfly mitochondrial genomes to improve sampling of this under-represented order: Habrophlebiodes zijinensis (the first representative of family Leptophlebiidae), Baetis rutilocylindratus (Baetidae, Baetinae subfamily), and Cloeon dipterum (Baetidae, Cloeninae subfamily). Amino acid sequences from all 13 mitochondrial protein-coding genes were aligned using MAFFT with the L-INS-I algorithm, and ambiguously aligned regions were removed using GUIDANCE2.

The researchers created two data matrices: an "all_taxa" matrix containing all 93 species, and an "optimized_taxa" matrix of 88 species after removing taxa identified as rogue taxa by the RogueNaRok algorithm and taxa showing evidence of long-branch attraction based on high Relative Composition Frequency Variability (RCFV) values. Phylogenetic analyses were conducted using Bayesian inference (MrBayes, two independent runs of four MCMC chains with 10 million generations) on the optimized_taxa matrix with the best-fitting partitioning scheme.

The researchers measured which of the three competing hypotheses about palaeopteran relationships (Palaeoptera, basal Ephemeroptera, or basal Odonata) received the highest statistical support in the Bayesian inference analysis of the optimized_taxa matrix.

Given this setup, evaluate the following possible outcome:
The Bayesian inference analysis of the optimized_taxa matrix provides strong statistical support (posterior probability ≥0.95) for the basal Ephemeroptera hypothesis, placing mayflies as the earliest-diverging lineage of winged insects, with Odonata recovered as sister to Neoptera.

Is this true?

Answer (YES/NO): NO